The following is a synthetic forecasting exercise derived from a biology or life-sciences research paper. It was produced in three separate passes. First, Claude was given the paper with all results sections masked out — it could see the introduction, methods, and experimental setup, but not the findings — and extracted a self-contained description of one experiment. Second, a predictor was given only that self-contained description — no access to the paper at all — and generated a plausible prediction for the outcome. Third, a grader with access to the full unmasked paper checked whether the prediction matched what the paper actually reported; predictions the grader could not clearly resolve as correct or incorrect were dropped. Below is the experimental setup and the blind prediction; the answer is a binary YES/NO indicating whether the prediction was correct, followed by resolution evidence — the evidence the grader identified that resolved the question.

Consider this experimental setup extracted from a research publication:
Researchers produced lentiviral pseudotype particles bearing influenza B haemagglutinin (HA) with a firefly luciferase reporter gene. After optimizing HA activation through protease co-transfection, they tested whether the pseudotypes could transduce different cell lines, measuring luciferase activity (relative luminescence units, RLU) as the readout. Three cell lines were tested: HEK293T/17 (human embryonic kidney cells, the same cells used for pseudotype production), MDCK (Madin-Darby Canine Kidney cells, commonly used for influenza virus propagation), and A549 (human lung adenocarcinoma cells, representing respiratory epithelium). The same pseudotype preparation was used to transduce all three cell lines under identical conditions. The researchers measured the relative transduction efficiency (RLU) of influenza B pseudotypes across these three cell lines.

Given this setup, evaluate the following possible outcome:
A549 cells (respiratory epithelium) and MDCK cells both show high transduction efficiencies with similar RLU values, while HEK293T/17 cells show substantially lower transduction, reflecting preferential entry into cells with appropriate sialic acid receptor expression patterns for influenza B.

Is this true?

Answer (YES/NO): NO